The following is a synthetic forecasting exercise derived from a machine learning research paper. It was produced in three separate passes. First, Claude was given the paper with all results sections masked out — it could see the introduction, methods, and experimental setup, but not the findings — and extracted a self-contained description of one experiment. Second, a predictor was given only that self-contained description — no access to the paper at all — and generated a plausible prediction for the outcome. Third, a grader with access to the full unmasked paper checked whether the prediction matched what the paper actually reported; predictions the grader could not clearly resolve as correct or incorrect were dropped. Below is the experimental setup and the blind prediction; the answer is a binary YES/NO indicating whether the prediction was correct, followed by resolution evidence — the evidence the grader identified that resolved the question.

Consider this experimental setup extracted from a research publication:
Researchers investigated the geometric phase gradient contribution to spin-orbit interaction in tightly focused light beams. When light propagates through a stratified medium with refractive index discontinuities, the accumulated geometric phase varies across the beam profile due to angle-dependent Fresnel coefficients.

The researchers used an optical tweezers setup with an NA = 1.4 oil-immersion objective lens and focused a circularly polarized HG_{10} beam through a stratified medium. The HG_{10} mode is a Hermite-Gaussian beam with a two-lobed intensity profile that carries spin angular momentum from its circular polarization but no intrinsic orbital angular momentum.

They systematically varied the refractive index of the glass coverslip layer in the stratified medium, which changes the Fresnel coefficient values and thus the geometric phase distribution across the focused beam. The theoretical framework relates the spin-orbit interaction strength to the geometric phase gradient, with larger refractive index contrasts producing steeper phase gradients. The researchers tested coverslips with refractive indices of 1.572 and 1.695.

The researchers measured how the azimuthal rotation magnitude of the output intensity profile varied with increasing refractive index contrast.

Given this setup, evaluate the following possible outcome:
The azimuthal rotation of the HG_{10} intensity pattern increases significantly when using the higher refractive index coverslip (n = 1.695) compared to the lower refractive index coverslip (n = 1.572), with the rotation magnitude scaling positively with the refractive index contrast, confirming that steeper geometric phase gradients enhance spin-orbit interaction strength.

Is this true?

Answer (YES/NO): YES